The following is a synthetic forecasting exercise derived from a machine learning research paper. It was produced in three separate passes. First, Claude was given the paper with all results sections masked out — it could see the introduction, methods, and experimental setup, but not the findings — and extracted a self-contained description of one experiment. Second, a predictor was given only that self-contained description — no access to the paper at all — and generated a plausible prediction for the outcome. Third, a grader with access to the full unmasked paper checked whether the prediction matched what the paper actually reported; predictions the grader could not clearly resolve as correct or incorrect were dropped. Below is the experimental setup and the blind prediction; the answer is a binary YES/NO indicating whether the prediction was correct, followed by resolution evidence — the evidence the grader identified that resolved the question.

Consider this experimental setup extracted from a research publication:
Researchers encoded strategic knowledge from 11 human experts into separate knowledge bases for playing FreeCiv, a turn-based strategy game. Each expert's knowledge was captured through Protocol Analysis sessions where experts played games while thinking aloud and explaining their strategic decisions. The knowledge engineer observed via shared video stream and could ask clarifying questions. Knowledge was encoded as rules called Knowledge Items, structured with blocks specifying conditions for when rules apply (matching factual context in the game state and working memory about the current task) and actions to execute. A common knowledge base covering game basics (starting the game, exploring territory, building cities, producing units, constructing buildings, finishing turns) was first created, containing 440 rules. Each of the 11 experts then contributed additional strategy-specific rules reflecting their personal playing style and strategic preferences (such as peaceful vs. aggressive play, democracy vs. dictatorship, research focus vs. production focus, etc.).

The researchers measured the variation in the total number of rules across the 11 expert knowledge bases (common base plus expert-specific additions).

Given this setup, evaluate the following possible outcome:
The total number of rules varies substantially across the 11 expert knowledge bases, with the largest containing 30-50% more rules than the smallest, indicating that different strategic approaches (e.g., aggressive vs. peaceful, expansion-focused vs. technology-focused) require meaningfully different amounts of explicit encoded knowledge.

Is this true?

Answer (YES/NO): NO